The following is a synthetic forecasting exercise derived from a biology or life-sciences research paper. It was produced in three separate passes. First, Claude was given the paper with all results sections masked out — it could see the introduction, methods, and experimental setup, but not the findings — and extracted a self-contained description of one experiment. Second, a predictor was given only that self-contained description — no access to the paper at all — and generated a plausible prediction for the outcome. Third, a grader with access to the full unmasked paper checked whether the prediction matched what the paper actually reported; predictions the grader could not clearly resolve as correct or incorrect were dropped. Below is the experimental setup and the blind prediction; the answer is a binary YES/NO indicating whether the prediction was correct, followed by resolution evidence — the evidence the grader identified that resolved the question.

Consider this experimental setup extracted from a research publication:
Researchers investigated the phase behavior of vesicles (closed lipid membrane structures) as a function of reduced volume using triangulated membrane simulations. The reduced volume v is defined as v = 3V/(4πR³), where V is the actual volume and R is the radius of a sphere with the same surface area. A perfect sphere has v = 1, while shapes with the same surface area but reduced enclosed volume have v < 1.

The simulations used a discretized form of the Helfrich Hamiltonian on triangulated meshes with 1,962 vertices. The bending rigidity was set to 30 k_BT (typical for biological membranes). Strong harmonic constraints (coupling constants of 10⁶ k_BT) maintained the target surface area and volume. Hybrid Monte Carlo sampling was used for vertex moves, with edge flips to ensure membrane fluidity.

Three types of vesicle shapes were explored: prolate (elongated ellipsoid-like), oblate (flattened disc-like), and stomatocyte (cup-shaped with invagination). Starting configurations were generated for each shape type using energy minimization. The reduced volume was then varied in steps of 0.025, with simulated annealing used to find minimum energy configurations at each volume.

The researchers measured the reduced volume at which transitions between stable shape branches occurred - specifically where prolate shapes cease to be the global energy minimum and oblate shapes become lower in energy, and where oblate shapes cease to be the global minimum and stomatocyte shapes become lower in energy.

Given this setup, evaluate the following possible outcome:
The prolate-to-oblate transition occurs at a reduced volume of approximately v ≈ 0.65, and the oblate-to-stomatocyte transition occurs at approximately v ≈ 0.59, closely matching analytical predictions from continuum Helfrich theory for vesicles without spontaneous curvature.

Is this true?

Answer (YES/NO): YES